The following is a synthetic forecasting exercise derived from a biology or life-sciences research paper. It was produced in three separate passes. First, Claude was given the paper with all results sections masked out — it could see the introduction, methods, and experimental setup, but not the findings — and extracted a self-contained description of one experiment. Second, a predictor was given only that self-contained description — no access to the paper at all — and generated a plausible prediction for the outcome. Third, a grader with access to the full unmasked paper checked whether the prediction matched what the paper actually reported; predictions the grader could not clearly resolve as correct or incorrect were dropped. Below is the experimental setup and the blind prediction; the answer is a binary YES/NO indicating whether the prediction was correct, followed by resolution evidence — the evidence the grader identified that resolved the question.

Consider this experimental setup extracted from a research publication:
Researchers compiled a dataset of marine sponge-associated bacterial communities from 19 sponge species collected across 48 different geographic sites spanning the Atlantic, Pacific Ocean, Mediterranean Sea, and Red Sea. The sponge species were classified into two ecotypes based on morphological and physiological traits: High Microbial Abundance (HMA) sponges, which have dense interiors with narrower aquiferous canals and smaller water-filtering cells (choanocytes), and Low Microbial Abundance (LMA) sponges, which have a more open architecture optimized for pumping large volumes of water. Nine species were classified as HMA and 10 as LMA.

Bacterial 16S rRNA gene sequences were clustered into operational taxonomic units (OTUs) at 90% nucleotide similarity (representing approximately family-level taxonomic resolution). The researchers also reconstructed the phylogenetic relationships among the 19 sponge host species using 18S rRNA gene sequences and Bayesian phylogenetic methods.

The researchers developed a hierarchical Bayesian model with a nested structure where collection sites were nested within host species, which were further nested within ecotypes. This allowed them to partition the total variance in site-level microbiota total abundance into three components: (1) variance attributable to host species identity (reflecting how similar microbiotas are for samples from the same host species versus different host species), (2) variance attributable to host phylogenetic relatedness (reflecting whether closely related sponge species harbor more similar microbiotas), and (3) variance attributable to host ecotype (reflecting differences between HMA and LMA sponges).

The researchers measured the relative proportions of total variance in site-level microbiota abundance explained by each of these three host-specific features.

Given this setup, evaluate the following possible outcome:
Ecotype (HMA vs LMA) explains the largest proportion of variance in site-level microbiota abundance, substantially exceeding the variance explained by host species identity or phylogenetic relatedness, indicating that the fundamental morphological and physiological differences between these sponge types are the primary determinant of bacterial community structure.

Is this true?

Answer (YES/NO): NO